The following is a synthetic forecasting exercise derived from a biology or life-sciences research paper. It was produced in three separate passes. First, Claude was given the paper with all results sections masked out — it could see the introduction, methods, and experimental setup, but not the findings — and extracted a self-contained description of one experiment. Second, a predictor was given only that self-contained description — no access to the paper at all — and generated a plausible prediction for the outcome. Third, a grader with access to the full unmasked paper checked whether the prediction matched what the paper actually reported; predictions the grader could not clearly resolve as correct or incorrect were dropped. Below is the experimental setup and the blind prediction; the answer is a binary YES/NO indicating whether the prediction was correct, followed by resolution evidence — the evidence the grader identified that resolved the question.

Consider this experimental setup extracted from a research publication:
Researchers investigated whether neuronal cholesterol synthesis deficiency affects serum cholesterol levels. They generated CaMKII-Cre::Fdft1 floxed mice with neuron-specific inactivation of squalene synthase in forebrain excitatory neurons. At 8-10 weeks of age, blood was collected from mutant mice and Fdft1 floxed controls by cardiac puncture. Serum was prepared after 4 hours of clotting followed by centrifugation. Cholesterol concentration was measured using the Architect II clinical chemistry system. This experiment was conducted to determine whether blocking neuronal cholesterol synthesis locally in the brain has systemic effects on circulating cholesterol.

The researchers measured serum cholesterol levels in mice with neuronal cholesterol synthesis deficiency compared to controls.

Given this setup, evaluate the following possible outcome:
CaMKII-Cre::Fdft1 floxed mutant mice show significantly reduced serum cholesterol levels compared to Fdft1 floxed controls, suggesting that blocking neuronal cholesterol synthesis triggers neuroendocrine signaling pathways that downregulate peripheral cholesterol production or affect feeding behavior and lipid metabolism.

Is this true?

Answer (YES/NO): NO